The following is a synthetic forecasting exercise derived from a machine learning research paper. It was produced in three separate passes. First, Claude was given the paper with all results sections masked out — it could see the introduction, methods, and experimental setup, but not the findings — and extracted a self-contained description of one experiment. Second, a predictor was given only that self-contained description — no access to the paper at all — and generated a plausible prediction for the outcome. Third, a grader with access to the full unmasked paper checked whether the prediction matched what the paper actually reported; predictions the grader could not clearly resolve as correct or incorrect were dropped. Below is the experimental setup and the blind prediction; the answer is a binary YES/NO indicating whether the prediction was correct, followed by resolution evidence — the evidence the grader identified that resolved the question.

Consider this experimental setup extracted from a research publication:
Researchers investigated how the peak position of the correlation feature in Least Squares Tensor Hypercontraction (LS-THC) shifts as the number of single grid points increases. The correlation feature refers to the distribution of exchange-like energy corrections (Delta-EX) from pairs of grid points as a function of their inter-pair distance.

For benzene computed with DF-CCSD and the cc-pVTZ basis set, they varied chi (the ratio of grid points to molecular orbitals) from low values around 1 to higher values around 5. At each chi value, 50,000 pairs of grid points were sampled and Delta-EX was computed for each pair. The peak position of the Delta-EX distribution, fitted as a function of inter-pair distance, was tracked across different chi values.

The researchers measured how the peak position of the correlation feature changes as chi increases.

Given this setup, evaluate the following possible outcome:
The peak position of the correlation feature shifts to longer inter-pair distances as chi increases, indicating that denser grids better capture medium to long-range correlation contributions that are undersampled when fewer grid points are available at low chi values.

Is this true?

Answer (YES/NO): YES